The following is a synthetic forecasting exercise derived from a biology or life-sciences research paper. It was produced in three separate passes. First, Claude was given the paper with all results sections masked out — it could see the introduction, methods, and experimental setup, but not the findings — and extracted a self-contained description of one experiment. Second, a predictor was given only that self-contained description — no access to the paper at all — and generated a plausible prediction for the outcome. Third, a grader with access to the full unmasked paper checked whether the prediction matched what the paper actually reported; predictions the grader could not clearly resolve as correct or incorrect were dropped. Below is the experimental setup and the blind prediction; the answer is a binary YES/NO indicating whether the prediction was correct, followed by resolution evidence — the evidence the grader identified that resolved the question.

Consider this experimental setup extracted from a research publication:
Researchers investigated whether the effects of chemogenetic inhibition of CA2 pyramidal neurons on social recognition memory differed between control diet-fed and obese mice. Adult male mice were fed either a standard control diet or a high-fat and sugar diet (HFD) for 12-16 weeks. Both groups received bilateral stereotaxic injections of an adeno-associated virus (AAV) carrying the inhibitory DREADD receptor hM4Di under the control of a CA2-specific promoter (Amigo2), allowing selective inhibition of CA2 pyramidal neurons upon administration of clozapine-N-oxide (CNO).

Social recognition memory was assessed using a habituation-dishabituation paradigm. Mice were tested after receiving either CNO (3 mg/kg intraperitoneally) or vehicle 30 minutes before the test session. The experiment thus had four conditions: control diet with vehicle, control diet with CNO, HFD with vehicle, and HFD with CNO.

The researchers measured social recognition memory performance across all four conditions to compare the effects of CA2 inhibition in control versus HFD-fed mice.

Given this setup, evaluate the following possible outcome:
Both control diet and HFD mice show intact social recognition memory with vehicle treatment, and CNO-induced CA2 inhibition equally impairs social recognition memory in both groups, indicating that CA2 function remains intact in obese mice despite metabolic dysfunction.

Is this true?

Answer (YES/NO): NO